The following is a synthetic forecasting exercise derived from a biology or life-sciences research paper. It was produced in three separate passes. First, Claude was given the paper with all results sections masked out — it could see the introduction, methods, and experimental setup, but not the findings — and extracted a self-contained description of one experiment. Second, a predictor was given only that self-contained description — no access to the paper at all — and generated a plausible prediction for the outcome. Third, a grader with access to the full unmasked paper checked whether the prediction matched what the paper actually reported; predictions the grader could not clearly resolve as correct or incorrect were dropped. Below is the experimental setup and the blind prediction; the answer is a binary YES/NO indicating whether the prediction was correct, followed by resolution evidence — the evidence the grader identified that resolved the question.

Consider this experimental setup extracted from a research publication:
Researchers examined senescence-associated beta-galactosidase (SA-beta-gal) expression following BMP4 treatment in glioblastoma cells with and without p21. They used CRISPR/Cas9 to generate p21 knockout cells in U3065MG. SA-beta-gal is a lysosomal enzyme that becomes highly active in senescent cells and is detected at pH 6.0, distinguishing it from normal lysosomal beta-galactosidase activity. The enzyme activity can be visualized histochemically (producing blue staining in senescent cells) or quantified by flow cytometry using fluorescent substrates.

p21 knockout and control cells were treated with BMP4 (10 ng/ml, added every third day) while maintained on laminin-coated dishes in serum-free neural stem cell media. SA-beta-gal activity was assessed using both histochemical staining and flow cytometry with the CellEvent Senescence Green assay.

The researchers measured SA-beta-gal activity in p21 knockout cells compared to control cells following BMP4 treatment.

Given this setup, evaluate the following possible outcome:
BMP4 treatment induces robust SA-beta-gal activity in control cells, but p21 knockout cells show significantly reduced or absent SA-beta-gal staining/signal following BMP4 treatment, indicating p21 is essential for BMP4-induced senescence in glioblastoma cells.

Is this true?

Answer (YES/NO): YES